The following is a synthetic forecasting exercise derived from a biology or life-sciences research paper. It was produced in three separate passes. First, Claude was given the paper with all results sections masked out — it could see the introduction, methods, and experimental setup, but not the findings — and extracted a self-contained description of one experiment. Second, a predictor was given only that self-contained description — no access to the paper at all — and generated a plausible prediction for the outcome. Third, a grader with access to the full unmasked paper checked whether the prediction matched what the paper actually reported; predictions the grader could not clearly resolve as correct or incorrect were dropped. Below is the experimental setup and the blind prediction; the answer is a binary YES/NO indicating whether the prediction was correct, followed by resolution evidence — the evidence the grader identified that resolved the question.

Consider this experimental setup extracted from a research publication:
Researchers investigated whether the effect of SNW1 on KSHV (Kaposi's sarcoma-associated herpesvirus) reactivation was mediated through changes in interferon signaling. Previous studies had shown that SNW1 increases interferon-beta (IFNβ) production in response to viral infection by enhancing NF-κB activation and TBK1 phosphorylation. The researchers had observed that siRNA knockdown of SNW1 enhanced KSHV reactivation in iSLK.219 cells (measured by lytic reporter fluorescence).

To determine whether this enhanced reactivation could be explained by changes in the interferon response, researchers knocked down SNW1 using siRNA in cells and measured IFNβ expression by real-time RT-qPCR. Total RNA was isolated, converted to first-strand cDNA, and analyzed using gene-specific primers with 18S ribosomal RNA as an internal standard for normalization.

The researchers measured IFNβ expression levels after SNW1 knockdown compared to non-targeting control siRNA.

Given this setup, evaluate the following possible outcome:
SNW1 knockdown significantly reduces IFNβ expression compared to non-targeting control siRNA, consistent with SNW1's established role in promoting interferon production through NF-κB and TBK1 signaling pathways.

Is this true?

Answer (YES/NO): YES